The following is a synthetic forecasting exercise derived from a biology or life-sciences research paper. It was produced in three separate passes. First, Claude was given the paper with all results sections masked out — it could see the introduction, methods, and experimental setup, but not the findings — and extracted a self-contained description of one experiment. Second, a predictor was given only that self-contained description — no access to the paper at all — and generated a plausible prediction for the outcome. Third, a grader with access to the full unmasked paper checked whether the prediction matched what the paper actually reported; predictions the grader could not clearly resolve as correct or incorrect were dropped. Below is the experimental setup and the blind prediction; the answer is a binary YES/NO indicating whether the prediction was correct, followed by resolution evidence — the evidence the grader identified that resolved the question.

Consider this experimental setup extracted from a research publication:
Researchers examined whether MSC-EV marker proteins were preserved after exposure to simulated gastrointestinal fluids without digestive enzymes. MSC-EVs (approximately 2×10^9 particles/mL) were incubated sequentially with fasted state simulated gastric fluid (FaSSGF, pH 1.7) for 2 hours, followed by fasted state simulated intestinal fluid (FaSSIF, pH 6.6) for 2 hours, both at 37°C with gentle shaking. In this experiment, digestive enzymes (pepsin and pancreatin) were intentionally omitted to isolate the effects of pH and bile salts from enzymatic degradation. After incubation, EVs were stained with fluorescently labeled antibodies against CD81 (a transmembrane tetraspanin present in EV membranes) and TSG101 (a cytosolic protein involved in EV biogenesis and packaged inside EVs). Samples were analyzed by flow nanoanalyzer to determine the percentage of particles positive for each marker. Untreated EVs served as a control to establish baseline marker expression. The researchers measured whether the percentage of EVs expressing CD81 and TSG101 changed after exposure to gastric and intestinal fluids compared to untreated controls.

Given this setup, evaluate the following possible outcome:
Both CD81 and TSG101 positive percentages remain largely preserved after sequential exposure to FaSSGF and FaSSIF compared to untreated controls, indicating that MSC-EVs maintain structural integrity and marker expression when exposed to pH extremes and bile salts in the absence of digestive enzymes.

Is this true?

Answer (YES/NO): NO